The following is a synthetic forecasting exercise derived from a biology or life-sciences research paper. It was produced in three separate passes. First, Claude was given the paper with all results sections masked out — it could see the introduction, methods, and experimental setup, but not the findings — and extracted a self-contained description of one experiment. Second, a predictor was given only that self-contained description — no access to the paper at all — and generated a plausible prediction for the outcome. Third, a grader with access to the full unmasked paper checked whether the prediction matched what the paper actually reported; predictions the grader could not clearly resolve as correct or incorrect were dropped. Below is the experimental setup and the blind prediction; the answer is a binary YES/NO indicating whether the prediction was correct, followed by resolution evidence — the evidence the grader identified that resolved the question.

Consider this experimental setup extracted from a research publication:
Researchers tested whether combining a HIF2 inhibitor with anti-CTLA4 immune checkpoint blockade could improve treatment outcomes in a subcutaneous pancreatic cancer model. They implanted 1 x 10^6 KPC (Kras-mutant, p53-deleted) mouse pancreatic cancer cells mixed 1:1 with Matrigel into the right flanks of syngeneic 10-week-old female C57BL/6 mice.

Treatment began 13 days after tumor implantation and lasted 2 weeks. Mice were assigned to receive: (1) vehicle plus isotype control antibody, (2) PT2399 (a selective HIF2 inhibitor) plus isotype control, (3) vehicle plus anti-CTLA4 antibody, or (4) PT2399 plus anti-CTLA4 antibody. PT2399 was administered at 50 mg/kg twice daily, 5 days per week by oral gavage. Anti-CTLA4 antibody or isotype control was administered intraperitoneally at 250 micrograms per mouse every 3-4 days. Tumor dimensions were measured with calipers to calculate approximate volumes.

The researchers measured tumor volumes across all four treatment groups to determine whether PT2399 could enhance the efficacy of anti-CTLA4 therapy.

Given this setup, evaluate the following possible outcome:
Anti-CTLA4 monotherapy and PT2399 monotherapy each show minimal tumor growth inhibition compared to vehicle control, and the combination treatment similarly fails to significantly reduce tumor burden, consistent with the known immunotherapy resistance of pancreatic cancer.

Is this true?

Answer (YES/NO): NO